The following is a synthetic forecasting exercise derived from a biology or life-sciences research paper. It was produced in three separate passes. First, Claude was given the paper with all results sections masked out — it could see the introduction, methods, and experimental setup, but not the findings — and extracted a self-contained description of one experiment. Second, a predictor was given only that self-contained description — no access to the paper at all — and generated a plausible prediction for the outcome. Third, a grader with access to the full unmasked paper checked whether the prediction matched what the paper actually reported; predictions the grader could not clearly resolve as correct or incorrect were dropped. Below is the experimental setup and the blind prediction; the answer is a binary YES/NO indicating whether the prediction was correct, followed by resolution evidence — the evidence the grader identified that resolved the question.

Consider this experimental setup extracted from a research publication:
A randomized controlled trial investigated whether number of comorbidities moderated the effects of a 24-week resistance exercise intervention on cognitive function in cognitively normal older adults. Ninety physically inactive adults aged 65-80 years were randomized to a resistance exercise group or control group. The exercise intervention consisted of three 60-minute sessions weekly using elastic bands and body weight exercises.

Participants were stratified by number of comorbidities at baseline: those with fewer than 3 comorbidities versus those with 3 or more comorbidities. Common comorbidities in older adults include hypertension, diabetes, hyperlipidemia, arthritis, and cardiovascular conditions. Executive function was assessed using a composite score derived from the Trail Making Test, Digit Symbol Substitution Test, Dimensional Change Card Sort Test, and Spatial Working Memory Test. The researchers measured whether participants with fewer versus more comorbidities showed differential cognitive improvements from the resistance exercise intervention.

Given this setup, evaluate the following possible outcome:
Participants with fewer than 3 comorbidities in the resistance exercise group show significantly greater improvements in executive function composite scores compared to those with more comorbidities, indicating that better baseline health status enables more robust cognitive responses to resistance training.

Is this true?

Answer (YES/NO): NO